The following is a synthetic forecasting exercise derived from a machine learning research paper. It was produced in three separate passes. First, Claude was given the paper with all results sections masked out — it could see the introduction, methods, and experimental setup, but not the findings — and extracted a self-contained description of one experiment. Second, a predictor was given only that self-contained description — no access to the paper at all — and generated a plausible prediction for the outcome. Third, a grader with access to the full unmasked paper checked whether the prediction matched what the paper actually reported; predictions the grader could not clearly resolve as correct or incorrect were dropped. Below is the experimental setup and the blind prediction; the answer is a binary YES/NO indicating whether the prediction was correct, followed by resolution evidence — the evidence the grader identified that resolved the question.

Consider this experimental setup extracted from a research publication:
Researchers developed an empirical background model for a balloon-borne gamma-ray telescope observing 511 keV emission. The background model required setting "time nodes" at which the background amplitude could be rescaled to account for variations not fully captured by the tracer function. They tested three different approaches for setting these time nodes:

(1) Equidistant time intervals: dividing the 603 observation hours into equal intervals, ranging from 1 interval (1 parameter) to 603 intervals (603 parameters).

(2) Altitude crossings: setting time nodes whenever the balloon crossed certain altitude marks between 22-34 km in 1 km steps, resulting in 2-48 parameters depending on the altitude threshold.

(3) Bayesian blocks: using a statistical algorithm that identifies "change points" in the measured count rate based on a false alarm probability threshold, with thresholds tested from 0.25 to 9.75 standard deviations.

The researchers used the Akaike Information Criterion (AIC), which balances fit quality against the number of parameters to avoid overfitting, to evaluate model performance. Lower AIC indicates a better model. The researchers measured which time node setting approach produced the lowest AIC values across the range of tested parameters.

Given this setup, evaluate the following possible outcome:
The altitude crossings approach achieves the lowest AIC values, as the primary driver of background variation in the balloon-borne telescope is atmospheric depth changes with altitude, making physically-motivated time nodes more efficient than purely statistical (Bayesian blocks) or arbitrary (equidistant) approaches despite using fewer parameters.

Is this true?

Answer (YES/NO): NO